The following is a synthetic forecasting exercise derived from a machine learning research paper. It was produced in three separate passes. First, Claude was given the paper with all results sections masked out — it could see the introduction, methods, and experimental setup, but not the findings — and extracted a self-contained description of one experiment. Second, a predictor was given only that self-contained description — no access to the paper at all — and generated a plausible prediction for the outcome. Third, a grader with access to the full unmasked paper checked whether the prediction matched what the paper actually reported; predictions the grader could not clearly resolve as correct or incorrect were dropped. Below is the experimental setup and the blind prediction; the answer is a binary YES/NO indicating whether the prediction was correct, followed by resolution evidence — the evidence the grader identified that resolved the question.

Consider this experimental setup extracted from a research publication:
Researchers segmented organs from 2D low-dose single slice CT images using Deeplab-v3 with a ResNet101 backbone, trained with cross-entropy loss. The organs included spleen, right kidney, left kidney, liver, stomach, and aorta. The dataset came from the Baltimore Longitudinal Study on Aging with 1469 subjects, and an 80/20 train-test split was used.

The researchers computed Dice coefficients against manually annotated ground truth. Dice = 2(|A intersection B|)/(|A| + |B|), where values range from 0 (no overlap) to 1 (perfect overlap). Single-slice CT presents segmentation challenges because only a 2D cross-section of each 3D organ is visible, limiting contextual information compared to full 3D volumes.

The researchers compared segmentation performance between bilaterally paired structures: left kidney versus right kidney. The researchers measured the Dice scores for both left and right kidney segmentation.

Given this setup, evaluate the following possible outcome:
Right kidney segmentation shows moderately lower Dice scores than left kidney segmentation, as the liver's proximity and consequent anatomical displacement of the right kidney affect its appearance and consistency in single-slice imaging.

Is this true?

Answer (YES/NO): NO